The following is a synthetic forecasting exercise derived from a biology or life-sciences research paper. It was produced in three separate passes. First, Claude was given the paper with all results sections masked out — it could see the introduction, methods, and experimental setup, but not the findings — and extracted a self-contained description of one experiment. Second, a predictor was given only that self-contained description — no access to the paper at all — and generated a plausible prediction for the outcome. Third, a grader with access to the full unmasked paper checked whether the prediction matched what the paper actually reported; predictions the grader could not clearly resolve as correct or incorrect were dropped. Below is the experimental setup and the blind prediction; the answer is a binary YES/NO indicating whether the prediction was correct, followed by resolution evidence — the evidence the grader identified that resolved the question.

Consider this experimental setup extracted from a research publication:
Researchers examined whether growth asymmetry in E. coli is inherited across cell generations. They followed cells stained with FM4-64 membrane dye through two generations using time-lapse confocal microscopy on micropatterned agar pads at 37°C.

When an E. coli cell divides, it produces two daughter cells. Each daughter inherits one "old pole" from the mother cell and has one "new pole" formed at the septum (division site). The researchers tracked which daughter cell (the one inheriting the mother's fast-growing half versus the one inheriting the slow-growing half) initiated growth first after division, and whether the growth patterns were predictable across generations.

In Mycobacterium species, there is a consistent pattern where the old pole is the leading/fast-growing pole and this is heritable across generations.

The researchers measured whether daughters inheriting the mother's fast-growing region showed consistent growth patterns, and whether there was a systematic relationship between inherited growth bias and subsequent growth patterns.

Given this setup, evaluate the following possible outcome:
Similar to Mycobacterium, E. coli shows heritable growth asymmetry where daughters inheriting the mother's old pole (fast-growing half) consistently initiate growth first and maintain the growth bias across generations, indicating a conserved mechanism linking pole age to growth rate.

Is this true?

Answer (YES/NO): NO